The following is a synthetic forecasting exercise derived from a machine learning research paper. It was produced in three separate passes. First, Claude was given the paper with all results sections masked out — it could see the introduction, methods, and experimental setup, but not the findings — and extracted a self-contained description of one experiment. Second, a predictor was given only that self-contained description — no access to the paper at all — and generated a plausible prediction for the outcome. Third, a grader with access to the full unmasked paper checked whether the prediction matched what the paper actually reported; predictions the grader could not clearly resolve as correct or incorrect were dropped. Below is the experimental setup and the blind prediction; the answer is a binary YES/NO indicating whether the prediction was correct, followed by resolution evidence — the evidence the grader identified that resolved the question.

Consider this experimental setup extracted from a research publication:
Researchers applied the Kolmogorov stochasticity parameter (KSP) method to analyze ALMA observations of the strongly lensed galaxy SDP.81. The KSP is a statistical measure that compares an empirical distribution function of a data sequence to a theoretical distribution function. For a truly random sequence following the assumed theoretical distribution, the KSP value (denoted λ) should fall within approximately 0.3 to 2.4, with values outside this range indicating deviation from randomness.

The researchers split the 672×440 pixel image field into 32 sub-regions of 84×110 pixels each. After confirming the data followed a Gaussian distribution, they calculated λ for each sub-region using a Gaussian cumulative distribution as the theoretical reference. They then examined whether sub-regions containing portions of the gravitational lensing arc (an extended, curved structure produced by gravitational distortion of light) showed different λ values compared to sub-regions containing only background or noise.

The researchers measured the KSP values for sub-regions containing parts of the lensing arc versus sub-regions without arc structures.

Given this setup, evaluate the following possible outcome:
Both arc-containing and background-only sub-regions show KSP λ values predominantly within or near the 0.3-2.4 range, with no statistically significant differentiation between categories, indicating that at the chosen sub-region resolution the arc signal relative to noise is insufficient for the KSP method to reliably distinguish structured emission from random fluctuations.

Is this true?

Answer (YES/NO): NO